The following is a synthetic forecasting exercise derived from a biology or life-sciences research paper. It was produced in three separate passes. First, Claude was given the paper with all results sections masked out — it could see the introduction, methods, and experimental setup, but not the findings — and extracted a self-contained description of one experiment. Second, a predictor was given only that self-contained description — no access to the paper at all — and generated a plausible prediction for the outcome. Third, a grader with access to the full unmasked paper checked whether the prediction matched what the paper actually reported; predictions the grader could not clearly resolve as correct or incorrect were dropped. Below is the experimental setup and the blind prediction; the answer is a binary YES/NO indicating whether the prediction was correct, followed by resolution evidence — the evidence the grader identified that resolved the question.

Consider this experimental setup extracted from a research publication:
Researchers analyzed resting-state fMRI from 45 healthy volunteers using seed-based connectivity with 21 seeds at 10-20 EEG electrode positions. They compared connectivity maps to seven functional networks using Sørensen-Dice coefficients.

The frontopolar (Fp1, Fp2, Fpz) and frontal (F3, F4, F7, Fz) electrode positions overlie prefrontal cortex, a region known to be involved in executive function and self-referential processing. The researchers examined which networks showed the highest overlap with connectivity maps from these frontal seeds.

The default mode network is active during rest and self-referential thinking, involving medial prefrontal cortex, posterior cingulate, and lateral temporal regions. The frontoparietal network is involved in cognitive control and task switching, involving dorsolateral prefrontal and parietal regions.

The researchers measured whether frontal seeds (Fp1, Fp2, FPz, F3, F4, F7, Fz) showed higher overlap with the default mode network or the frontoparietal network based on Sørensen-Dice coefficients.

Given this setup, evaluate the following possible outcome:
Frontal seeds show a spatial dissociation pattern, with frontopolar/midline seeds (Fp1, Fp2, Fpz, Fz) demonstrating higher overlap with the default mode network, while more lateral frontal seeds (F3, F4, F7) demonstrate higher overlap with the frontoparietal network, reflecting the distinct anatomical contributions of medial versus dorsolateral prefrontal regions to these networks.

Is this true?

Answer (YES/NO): NO